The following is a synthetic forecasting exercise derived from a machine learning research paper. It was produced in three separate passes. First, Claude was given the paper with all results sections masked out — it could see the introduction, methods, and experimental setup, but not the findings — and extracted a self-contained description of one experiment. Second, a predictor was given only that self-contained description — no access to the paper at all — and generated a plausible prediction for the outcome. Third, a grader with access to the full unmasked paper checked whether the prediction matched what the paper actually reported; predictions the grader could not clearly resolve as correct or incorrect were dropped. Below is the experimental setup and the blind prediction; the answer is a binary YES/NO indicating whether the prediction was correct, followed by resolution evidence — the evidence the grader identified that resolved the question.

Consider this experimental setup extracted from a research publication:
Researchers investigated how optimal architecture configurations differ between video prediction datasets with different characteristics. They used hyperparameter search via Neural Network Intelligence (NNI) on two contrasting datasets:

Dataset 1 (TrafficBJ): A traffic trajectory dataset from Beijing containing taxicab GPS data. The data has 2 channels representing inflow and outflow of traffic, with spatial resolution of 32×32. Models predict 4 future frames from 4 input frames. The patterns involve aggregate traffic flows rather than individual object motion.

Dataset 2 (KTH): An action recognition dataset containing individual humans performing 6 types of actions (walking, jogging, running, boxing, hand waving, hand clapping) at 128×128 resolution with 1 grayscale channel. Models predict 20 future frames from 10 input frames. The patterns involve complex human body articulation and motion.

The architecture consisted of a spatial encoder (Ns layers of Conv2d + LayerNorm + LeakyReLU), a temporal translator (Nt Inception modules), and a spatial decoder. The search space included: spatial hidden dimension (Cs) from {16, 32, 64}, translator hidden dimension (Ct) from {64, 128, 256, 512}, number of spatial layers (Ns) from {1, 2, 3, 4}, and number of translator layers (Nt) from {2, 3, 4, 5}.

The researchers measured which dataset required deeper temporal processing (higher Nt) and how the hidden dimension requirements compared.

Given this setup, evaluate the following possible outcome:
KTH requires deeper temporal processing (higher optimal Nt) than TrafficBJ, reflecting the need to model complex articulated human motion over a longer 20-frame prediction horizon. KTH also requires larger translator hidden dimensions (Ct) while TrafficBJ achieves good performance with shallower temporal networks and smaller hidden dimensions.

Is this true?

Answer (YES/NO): NO